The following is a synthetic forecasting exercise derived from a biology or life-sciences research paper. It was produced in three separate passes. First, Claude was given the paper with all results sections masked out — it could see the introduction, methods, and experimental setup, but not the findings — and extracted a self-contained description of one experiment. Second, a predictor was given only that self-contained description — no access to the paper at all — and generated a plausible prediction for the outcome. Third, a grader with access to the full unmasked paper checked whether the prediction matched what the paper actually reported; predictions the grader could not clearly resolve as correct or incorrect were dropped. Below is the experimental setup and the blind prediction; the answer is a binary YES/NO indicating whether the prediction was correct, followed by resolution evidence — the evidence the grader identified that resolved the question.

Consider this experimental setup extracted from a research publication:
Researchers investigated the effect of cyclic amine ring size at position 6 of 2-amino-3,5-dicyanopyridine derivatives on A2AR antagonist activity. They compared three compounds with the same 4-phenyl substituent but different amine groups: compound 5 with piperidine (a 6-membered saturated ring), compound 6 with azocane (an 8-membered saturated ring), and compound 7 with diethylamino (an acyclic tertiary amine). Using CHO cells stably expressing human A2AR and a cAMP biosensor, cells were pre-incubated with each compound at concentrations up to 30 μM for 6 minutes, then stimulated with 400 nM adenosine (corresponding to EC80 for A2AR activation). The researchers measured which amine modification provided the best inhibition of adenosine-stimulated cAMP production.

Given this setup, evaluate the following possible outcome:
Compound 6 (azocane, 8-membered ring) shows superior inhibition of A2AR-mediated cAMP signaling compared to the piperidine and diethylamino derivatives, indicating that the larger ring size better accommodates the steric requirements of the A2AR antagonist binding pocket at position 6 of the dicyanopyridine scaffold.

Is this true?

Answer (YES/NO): NO